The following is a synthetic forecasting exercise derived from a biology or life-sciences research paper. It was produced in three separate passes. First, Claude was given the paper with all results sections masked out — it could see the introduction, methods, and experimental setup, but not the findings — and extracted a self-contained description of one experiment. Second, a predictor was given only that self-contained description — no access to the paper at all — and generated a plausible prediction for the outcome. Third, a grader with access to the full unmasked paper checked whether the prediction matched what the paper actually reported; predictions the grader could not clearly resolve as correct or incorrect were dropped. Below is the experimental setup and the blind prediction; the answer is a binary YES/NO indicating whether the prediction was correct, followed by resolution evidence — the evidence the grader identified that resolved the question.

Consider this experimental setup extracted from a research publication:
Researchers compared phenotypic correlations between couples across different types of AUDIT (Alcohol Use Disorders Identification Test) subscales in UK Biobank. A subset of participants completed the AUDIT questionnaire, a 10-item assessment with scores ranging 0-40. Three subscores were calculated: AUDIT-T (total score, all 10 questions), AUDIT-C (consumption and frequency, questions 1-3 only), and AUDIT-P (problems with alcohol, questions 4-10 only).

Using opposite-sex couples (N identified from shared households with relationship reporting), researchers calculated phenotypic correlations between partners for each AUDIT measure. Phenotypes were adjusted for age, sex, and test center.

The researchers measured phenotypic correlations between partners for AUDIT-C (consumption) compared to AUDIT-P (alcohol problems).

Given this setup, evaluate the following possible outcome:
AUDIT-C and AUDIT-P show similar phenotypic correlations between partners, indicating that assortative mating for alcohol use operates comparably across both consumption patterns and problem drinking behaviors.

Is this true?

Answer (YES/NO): NO